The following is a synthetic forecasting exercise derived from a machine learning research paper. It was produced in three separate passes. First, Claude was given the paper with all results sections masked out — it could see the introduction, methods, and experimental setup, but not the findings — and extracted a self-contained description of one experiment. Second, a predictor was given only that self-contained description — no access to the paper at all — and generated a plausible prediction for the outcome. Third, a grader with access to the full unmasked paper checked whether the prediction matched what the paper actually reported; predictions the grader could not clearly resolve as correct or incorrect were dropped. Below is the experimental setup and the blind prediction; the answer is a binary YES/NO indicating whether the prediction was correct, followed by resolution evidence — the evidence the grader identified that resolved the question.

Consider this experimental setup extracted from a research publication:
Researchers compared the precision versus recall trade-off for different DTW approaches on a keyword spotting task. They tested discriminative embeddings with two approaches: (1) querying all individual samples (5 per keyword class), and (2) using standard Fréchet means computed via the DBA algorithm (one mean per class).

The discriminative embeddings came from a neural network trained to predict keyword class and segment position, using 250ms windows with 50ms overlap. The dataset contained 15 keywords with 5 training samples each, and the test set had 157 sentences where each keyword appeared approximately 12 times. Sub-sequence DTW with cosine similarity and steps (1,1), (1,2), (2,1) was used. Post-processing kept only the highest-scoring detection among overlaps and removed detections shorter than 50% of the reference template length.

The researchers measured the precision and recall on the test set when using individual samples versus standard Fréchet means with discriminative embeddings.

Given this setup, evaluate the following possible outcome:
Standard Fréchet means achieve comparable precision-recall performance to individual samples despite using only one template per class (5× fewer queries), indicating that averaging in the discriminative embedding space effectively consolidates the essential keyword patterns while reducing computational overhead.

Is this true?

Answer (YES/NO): NO